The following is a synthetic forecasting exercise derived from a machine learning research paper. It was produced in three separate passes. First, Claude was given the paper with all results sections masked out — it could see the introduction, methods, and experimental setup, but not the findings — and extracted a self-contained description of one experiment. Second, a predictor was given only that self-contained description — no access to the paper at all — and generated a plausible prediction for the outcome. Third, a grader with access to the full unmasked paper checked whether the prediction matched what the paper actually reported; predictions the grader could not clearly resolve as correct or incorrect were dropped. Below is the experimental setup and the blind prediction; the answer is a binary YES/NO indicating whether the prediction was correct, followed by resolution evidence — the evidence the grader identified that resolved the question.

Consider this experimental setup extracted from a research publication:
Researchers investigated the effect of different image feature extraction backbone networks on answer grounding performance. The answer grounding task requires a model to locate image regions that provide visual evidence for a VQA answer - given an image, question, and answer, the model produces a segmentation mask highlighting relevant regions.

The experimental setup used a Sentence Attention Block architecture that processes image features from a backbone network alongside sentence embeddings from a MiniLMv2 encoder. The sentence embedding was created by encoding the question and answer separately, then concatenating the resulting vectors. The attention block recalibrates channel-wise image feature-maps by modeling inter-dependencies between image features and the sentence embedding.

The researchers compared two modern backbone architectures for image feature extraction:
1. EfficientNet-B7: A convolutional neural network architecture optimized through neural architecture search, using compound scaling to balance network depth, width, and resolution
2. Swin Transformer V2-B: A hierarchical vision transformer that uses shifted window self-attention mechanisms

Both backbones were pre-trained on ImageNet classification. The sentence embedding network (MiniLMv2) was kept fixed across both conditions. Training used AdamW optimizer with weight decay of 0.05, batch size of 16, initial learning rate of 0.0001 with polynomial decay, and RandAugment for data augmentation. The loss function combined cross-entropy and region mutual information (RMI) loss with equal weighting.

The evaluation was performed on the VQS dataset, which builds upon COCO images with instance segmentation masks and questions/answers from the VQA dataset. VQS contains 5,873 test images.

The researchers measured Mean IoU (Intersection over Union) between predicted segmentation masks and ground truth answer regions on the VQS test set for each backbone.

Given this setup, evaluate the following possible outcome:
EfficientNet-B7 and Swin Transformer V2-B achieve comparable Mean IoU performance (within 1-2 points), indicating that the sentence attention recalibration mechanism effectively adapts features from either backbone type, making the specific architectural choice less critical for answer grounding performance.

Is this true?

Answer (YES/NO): NO